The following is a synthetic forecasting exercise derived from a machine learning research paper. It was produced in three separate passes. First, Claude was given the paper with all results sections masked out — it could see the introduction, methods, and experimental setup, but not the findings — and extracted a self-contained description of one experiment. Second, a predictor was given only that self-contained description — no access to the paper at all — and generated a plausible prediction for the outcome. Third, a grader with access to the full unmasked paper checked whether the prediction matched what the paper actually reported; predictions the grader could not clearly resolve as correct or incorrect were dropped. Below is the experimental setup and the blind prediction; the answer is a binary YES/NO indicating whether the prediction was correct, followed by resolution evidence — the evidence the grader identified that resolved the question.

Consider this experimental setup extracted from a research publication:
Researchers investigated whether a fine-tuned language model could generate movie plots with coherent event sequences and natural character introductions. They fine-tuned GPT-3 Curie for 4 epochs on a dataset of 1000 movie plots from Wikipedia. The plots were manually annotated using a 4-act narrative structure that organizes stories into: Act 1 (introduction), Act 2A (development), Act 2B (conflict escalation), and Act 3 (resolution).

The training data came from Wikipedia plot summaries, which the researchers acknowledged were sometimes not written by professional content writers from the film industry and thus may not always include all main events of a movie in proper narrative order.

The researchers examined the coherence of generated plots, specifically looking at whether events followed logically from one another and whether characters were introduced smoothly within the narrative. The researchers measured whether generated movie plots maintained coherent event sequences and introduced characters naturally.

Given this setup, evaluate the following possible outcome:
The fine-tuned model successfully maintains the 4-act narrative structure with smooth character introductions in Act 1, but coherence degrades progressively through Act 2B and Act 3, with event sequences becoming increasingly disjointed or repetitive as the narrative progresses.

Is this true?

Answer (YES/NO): NO